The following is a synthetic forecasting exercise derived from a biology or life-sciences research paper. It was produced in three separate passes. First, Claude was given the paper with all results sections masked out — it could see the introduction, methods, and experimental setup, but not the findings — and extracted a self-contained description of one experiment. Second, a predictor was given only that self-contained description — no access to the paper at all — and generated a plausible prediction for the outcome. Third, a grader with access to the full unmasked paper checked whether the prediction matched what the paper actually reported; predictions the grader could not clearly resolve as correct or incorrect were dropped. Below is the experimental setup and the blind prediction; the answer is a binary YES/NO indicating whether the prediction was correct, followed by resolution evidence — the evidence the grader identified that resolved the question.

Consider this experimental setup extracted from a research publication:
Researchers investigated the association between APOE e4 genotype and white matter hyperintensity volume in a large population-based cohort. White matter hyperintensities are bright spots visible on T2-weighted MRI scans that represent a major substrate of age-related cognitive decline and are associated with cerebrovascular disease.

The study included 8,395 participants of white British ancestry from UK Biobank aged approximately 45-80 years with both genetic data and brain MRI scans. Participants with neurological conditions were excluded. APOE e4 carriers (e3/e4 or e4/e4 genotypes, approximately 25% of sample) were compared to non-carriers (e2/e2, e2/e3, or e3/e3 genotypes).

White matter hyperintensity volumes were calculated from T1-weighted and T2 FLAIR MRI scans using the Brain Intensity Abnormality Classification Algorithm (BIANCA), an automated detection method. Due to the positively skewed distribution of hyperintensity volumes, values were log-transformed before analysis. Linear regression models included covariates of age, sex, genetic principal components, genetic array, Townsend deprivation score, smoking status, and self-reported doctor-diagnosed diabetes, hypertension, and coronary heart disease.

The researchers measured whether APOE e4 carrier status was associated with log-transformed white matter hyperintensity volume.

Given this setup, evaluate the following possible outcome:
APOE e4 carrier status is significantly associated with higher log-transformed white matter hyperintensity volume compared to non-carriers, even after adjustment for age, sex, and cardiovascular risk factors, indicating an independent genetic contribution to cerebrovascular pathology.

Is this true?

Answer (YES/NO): YES